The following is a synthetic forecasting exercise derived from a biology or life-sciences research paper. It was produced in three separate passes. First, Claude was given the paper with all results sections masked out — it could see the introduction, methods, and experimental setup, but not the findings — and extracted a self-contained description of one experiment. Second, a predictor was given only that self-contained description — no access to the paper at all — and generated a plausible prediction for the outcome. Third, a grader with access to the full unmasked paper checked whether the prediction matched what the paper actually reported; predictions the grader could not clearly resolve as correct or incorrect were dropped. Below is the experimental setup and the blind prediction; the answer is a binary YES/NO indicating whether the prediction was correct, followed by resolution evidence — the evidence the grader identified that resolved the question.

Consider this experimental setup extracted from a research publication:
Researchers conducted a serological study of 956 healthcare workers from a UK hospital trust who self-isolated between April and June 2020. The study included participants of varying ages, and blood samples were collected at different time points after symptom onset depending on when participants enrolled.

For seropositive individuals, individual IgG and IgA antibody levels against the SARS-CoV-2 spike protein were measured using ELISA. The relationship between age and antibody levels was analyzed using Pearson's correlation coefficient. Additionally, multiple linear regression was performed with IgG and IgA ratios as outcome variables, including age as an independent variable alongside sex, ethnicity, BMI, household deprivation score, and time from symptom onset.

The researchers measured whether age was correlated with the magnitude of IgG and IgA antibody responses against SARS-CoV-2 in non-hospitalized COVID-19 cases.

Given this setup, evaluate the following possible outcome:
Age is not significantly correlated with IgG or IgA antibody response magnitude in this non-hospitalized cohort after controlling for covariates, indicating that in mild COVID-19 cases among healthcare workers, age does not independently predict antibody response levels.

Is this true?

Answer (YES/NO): NO